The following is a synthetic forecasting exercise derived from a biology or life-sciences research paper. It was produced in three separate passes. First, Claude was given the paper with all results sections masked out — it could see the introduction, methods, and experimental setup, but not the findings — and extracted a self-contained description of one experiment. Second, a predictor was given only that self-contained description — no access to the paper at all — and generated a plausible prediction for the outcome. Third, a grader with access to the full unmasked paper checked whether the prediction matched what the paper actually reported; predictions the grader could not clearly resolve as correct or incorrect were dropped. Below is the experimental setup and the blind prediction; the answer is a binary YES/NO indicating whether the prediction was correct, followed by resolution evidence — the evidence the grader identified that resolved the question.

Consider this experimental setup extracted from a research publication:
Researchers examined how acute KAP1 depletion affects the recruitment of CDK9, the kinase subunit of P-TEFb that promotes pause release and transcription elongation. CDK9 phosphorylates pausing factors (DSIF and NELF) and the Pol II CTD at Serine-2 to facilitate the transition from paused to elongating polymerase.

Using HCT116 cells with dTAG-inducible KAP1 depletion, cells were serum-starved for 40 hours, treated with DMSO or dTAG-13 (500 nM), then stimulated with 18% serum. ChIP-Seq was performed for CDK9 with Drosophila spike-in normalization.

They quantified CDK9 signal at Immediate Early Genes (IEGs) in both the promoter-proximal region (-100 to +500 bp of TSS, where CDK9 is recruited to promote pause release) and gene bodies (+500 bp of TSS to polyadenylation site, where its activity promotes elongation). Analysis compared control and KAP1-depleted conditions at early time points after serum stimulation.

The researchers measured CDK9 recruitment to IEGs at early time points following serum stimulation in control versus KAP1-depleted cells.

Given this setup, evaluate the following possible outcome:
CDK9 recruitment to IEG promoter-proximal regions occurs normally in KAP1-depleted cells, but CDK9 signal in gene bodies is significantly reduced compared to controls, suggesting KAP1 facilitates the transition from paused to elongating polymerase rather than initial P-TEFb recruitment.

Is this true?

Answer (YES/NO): NO